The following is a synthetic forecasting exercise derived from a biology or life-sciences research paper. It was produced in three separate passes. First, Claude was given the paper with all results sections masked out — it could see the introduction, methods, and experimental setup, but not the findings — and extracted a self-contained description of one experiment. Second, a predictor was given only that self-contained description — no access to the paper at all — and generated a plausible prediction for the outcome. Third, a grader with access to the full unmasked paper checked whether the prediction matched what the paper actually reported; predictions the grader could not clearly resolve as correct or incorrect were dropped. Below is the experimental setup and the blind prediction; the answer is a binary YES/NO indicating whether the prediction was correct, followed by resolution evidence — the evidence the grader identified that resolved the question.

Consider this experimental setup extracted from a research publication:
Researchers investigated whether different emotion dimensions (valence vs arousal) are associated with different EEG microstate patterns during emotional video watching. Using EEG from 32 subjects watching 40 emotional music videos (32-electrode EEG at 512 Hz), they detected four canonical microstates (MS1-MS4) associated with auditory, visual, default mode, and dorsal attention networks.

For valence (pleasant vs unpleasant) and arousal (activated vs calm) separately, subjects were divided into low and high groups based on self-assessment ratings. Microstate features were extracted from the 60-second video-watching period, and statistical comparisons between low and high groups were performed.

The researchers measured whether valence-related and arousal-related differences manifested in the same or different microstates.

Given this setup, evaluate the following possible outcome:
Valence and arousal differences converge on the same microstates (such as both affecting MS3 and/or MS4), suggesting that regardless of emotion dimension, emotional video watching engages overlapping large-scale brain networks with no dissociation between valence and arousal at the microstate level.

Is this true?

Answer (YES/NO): NO